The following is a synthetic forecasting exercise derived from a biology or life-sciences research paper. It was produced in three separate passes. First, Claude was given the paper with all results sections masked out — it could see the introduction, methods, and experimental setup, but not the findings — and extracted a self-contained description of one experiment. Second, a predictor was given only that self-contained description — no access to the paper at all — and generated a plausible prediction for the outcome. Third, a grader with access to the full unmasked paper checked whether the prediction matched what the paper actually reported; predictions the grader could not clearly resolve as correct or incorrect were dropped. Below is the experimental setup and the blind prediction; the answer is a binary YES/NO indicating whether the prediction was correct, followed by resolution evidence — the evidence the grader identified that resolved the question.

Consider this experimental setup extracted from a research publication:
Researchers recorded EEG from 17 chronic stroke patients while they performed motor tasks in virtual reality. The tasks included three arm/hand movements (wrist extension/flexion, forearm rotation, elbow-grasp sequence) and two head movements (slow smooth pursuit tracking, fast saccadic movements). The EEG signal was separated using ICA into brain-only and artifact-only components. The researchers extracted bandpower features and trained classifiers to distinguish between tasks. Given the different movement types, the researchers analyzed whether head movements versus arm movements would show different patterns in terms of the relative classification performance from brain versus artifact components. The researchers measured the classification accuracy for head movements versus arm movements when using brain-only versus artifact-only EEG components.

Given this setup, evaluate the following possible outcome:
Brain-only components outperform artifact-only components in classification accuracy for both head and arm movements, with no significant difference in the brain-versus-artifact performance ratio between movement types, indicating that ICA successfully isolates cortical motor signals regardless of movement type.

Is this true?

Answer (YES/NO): NO